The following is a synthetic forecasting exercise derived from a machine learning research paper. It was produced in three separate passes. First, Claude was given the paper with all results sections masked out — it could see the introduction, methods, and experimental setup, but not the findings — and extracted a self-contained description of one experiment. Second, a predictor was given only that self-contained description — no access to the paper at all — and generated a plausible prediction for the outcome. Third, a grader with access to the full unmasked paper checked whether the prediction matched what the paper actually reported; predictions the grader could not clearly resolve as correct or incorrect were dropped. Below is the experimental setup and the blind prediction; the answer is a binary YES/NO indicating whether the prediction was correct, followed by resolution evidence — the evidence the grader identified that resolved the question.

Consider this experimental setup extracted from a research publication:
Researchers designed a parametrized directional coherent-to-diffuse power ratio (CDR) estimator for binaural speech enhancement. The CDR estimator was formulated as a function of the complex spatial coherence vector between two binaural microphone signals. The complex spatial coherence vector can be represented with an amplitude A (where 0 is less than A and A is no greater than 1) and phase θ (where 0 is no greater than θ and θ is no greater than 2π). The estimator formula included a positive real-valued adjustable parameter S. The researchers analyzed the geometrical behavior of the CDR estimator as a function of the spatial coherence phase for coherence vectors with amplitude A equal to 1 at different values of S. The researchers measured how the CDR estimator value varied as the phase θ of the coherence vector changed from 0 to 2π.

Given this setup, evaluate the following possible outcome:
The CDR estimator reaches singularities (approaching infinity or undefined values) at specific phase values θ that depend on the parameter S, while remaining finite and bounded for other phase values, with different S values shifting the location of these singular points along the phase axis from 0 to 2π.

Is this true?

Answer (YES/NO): NO